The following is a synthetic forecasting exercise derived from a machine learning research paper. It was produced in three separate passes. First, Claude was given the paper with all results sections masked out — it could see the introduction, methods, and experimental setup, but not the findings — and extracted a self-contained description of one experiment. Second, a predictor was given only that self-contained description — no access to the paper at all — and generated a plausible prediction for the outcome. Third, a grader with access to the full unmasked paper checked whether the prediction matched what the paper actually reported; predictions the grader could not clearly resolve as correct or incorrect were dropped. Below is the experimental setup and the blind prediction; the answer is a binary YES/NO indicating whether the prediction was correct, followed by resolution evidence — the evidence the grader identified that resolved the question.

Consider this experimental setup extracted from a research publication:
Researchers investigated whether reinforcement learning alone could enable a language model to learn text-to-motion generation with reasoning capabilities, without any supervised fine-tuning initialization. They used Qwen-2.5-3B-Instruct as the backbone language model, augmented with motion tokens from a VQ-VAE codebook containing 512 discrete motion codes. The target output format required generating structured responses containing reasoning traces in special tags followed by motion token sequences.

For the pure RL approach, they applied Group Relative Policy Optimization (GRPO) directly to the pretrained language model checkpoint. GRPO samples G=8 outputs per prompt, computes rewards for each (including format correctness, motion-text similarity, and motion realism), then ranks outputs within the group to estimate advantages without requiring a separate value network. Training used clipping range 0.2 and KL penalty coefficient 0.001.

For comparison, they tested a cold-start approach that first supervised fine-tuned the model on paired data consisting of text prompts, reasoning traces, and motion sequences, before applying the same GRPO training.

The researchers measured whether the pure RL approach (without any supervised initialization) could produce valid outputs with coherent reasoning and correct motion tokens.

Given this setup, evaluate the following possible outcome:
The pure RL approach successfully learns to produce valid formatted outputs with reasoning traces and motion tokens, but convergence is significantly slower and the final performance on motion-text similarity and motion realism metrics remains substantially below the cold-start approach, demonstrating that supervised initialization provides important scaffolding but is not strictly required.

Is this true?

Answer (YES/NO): NO